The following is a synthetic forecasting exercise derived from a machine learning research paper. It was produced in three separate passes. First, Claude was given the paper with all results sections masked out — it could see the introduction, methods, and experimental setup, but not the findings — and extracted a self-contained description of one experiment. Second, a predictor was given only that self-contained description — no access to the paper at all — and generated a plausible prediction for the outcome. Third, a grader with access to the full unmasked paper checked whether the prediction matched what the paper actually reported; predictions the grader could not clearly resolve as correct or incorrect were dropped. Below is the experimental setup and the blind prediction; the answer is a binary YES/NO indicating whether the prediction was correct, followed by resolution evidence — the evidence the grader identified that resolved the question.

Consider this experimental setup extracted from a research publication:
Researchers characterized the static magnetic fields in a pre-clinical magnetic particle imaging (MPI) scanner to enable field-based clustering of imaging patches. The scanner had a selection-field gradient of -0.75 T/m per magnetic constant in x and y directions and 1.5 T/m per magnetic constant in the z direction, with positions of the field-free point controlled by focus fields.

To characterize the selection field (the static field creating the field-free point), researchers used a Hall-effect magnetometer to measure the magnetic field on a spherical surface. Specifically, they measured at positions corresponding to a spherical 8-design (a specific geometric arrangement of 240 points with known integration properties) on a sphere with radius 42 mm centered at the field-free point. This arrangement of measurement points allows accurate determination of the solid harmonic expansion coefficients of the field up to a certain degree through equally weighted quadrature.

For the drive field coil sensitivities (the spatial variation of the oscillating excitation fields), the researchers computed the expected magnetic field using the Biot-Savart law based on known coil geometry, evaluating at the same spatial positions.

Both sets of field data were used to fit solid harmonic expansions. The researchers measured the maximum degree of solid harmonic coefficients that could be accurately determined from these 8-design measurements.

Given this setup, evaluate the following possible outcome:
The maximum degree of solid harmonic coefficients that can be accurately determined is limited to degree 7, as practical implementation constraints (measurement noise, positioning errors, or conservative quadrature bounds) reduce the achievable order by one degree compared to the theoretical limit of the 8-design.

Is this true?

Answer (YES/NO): NO